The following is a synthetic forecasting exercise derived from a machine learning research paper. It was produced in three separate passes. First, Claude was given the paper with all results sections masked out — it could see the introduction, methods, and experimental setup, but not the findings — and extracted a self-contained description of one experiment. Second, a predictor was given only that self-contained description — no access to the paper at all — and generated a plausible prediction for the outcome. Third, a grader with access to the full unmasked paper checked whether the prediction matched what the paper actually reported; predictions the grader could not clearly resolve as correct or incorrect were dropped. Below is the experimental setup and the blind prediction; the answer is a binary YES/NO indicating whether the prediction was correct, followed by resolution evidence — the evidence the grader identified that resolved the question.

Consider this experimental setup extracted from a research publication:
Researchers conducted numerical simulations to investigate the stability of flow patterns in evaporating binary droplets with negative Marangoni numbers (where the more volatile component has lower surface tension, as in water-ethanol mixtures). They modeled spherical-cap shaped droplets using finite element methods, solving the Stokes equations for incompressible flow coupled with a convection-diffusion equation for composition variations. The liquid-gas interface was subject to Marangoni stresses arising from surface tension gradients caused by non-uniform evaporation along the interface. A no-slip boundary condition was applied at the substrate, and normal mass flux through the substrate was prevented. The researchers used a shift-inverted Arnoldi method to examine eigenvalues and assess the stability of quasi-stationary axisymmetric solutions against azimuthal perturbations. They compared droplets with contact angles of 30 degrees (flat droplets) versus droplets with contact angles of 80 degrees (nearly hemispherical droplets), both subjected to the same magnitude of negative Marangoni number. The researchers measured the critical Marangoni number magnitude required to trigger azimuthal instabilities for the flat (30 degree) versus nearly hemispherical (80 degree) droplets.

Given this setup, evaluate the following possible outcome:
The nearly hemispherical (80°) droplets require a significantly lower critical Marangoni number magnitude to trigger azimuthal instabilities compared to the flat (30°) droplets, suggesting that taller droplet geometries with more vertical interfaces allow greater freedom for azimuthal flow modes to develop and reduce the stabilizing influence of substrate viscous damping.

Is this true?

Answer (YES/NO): NO